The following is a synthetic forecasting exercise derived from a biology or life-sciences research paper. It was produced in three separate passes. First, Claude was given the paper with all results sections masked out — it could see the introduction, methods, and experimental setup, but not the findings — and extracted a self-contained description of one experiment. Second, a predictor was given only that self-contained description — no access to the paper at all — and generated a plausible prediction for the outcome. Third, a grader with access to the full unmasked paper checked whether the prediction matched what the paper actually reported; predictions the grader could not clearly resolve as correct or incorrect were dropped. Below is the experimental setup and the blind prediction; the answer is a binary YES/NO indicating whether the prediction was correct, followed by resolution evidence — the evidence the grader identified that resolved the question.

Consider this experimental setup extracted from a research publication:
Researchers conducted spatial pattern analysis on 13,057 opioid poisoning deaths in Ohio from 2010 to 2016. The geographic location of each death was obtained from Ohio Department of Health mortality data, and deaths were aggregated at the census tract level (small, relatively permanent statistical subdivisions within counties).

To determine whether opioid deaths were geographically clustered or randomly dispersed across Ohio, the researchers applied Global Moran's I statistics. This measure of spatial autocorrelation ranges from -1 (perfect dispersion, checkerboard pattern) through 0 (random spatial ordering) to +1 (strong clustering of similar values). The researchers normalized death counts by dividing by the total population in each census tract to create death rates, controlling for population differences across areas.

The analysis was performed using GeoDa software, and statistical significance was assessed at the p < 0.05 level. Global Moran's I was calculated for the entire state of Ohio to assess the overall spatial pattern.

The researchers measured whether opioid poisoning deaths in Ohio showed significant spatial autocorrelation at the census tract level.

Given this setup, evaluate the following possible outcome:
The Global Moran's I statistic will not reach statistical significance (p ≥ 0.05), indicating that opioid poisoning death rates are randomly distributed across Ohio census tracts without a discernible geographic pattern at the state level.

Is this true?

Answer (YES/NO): NO